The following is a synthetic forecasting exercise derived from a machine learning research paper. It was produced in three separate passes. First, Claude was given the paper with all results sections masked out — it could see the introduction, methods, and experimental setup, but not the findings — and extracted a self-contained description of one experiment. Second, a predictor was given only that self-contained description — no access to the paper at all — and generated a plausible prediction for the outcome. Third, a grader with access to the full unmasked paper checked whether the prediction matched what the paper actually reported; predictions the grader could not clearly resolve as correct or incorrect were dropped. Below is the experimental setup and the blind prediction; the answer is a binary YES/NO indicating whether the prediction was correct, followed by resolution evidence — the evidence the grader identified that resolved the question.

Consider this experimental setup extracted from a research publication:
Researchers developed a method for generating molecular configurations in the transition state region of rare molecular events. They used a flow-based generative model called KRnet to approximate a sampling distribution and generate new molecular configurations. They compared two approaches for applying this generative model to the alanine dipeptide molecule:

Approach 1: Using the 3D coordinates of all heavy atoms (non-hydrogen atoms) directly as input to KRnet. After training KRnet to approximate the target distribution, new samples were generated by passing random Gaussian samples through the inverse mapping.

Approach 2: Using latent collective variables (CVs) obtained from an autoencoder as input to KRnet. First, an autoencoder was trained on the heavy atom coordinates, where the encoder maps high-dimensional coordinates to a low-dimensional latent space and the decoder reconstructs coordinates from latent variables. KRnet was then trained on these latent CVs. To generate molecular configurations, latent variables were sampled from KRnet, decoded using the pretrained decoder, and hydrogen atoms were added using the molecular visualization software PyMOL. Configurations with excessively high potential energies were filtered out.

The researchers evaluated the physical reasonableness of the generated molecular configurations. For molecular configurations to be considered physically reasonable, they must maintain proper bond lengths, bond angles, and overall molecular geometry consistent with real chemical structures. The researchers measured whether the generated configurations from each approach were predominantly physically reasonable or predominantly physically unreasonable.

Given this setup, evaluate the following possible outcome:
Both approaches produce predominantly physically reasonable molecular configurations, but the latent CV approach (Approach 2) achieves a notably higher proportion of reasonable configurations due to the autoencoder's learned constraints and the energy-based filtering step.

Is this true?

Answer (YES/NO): NO